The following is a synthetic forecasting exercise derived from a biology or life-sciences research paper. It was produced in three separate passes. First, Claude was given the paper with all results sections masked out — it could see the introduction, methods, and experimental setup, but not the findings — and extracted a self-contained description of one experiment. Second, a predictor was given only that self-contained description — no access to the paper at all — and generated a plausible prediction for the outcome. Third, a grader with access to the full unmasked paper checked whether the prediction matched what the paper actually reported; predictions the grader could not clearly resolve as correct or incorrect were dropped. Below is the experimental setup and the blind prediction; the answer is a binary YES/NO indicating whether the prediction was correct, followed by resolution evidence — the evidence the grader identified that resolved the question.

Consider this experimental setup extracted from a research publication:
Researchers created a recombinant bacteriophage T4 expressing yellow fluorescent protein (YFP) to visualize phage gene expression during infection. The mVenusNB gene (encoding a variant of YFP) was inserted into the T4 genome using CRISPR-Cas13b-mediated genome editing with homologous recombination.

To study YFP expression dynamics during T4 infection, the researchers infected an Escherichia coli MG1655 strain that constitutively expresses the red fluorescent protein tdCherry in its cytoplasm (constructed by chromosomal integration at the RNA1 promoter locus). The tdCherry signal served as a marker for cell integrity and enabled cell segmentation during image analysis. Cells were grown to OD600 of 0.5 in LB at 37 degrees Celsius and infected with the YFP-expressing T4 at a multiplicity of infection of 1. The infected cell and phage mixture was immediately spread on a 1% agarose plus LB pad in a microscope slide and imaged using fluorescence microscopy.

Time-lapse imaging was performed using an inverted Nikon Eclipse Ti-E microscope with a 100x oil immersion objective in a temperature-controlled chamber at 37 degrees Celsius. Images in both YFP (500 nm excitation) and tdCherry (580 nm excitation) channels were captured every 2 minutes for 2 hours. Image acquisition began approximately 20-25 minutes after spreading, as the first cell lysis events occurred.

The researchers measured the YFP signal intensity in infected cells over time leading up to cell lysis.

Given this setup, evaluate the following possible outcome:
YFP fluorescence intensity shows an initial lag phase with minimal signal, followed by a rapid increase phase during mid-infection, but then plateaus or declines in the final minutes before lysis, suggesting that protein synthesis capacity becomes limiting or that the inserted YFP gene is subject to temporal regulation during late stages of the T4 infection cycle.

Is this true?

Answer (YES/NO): NO